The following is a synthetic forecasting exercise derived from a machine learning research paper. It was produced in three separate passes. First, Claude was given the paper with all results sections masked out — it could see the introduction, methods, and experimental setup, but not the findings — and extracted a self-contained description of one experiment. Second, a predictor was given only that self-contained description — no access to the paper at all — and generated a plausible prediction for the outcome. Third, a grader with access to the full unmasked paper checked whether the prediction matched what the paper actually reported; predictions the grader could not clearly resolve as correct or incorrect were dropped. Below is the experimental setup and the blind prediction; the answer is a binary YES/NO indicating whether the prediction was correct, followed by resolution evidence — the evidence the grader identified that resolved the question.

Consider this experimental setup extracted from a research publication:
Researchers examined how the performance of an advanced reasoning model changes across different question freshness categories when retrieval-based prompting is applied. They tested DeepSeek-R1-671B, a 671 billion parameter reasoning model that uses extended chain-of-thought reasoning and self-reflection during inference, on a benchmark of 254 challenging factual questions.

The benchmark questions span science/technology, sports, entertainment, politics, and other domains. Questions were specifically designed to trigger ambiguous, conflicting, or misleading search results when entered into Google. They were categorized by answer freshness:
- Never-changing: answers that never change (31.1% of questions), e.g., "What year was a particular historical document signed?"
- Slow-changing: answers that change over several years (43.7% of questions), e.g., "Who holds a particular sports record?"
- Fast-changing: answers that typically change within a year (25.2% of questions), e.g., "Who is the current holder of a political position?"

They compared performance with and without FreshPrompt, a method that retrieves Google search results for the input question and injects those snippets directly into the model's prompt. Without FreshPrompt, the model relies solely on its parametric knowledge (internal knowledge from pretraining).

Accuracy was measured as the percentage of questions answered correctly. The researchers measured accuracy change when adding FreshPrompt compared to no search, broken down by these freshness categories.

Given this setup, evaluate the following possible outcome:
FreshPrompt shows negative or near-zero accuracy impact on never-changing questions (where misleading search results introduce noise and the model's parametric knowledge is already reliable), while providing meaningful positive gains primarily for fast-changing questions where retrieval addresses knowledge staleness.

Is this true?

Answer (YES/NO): NO